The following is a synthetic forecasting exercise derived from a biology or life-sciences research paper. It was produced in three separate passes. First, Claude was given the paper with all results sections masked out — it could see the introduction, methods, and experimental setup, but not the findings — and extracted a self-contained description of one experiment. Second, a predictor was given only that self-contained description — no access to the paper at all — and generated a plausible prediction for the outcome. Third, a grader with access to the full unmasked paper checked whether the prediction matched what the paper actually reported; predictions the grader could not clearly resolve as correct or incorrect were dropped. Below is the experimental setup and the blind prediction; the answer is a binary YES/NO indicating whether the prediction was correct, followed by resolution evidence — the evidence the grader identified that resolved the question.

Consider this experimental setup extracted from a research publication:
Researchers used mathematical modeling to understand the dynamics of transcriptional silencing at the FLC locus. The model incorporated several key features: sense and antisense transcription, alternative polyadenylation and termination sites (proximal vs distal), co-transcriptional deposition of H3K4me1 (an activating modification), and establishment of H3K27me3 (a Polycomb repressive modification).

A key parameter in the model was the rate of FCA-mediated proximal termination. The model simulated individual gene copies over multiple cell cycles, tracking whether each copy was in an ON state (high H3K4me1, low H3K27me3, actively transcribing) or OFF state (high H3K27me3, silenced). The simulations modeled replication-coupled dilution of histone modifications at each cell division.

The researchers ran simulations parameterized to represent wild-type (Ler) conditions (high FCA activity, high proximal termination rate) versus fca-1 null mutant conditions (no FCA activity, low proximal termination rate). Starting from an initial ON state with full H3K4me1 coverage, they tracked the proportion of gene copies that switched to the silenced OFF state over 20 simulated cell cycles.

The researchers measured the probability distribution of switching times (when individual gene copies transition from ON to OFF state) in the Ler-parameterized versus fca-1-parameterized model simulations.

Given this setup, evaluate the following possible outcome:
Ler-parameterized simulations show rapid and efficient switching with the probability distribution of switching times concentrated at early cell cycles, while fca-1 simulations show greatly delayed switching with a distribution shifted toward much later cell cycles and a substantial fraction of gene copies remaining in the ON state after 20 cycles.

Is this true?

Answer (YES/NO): NO